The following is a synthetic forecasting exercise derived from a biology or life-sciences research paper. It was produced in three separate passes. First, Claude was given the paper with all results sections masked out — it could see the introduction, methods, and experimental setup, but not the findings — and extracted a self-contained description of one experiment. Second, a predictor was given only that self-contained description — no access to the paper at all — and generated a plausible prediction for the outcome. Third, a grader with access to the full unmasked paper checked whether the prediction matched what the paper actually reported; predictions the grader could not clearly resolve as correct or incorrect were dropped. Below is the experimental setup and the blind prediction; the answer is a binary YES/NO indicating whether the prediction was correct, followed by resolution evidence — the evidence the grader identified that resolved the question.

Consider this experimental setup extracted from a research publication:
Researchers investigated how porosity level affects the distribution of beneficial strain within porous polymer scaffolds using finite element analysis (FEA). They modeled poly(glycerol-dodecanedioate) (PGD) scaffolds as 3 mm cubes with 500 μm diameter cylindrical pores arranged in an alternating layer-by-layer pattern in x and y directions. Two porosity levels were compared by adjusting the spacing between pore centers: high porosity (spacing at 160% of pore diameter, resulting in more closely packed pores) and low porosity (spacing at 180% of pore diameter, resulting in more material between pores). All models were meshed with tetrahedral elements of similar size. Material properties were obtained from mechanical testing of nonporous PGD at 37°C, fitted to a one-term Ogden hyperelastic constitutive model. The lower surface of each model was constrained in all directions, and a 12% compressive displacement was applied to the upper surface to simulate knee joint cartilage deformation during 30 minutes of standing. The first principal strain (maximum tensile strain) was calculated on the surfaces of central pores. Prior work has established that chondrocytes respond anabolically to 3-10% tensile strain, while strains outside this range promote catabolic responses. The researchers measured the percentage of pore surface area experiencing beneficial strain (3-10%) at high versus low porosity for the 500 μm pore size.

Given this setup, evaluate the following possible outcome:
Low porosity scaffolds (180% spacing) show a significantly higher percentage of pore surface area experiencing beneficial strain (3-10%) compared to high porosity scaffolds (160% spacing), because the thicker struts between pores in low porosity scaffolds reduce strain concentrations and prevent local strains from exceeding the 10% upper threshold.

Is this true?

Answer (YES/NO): NO